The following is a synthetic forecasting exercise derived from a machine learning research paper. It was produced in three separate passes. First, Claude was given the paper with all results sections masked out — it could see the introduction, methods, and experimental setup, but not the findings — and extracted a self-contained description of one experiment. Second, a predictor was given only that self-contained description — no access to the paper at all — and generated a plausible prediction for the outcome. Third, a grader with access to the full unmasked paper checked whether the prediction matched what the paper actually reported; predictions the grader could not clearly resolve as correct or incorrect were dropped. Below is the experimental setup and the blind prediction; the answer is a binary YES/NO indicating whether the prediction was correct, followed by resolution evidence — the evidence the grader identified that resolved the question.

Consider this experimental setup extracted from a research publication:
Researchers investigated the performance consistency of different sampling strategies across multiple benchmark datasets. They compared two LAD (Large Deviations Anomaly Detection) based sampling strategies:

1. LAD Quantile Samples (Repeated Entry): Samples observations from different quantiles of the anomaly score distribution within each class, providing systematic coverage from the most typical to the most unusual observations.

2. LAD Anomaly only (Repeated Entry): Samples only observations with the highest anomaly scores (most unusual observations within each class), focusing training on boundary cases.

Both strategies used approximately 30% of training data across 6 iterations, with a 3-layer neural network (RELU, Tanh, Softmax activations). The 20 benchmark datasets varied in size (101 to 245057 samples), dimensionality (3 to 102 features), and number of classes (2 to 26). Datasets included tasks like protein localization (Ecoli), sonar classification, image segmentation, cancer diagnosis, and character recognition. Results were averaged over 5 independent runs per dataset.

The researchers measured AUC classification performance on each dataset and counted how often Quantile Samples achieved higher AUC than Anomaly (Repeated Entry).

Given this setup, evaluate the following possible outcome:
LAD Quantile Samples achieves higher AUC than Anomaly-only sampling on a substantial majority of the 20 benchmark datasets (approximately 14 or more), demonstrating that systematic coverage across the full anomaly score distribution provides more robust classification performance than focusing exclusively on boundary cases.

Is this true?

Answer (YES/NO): NO